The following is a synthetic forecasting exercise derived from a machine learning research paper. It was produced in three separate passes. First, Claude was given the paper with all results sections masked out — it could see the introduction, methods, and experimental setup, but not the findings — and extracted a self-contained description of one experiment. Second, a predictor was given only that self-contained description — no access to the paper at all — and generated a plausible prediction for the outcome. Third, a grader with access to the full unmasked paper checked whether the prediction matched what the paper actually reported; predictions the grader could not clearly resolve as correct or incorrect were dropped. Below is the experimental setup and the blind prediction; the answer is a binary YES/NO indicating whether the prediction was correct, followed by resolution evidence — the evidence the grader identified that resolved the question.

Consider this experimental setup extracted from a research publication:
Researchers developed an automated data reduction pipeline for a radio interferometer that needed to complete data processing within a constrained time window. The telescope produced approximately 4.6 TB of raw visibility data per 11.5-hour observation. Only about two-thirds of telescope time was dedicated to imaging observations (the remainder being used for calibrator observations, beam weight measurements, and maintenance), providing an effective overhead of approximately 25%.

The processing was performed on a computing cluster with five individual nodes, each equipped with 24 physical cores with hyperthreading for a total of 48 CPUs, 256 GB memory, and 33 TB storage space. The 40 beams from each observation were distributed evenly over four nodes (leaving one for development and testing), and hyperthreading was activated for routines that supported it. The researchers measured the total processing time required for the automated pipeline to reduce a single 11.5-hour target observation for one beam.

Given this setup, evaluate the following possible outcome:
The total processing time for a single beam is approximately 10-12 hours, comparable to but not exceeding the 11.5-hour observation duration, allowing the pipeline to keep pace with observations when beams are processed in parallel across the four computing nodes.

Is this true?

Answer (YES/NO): NO